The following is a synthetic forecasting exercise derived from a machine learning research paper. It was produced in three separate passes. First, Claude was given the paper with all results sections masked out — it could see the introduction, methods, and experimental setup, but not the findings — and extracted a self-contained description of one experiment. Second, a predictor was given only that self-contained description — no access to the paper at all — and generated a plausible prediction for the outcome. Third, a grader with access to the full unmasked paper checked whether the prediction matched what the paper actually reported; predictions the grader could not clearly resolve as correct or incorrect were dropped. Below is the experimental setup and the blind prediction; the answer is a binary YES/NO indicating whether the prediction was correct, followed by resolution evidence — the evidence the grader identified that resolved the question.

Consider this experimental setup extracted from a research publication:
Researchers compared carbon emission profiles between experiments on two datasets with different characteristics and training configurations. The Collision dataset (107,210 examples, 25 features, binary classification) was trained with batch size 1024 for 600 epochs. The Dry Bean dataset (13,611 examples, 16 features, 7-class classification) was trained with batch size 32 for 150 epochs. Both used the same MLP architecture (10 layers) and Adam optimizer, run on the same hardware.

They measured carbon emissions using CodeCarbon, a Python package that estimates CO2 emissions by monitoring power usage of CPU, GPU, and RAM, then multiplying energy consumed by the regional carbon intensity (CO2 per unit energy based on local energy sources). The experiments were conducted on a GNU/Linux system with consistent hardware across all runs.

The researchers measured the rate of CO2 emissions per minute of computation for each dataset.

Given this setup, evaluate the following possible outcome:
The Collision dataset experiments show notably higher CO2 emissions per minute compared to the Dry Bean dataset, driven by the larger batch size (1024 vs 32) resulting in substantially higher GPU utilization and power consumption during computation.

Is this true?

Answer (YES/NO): NO